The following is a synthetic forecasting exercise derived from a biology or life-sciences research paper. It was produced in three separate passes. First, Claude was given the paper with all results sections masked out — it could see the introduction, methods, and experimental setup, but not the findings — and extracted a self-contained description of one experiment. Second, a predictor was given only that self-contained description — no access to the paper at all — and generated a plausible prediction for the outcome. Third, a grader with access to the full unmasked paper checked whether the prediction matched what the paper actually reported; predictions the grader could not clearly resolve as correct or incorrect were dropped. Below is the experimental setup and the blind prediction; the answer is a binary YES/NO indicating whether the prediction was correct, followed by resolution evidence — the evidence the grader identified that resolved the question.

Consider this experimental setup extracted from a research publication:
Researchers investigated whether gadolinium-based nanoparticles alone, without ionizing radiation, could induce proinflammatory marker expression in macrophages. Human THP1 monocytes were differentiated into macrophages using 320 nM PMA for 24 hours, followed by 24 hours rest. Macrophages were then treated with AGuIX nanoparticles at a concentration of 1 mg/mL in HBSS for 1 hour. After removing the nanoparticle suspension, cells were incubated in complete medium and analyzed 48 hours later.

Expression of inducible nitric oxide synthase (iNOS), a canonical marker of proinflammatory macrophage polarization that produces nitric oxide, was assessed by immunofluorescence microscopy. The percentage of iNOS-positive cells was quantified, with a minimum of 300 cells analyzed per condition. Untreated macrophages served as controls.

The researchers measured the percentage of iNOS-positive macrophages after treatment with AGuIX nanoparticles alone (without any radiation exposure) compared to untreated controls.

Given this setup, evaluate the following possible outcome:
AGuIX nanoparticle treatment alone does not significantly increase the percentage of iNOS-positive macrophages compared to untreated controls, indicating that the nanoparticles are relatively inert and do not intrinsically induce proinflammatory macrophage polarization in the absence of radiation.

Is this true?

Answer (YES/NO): NO